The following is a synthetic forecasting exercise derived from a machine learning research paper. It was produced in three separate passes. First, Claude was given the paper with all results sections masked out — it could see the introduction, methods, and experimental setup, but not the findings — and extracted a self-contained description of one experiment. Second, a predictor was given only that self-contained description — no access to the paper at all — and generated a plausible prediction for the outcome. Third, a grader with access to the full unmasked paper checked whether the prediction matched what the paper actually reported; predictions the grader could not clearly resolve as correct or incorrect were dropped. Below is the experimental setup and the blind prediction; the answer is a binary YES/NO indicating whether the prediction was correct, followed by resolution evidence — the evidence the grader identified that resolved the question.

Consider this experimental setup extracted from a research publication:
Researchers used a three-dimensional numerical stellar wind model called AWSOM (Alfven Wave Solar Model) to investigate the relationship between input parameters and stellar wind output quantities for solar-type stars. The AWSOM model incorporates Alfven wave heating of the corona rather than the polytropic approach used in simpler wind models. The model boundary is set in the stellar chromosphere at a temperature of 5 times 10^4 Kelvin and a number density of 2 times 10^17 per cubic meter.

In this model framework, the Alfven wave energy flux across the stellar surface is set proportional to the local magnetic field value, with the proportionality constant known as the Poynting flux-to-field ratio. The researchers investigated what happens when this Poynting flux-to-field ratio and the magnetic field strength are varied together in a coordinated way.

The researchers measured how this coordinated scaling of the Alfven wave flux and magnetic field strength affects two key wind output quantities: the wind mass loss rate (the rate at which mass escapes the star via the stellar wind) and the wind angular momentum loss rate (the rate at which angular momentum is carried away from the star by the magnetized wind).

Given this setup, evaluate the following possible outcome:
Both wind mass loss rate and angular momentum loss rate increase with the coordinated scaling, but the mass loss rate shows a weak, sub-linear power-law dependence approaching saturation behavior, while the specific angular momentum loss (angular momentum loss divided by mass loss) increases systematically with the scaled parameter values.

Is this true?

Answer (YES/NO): NO